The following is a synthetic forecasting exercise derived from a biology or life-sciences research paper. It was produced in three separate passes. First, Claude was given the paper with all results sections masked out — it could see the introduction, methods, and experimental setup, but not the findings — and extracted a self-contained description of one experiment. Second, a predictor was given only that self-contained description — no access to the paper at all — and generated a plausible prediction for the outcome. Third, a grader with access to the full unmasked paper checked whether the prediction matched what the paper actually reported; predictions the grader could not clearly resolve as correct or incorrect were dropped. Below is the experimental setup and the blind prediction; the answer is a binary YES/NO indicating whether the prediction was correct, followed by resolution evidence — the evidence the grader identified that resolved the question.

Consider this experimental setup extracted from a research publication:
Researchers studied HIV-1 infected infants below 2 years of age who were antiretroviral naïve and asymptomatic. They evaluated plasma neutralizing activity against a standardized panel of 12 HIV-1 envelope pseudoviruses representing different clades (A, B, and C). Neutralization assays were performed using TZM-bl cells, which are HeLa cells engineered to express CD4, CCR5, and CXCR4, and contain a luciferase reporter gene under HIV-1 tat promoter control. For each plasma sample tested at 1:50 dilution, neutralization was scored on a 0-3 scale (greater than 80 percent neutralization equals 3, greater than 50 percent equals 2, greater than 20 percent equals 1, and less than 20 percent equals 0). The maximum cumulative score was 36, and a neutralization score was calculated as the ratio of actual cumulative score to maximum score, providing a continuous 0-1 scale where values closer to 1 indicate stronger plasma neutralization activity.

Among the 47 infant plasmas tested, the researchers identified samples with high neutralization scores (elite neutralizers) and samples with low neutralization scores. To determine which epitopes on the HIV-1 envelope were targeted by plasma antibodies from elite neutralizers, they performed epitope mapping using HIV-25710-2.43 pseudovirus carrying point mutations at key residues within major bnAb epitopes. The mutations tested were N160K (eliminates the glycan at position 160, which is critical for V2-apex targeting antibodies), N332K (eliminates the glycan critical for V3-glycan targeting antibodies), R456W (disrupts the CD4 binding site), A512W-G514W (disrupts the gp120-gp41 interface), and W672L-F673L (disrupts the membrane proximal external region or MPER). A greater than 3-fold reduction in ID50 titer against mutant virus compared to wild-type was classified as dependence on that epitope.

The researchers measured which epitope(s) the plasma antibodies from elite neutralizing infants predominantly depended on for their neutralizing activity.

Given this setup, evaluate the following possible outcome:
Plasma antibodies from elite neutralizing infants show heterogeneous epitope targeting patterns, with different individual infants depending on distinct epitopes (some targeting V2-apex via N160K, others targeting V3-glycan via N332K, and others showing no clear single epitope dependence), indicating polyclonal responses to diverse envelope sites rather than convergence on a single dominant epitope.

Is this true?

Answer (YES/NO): NO